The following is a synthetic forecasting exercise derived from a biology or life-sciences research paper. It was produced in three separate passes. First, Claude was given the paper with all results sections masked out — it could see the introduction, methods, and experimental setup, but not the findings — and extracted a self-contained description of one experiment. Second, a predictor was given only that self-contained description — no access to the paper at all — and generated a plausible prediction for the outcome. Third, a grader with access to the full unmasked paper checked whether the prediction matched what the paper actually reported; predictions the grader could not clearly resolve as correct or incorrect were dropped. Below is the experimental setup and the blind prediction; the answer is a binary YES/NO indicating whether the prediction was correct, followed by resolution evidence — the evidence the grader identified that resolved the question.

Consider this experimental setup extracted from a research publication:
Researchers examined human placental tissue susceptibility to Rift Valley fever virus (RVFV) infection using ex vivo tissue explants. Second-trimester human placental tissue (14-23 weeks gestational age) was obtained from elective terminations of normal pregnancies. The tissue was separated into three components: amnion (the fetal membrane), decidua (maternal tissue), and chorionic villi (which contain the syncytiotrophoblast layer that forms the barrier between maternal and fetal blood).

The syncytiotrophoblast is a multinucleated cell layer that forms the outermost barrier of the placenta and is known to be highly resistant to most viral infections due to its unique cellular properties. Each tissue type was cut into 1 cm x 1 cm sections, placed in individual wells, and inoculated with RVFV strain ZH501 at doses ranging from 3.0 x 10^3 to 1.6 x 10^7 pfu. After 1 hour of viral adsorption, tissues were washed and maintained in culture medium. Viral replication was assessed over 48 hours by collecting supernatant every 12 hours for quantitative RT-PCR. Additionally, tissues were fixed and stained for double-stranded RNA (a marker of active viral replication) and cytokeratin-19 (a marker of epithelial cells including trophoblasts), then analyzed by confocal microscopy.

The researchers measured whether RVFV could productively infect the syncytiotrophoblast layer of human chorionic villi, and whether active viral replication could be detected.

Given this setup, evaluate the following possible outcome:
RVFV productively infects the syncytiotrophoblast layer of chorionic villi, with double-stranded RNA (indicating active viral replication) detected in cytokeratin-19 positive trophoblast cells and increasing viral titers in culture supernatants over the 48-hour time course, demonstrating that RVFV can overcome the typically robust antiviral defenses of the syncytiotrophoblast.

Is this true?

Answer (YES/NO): YES